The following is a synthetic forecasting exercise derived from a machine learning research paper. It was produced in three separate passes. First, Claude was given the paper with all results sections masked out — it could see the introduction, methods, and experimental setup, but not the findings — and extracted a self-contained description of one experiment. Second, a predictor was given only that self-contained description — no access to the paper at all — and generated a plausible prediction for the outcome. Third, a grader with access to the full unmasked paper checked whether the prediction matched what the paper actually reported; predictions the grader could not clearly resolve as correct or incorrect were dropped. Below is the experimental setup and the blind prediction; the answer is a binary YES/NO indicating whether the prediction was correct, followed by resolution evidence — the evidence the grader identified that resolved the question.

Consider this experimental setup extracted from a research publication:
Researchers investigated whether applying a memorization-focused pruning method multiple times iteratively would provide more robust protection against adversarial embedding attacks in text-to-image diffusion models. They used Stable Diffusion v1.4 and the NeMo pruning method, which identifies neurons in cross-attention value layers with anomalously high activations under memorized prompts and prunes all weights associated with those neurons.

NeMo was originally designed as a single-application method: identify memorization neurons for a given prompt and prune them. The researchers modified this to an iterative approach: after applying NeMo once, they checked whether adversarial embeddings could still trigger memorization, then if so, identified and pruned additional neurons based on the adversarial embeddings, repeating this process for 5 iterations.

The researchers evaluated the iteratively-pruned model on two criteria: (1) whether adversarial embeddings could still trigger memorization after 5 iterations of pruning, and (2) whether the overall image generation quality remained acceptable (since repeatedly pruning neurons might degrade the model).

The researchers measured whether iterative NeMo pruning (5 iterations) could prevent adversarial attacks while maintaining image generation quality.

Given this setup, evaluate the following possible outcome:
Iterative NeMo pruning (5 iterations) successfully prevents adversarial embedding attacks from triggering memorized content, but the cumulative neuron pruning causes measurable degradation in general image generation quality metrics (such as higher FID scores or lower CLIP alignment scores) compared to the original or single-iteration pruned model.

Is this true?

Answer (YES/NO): NO